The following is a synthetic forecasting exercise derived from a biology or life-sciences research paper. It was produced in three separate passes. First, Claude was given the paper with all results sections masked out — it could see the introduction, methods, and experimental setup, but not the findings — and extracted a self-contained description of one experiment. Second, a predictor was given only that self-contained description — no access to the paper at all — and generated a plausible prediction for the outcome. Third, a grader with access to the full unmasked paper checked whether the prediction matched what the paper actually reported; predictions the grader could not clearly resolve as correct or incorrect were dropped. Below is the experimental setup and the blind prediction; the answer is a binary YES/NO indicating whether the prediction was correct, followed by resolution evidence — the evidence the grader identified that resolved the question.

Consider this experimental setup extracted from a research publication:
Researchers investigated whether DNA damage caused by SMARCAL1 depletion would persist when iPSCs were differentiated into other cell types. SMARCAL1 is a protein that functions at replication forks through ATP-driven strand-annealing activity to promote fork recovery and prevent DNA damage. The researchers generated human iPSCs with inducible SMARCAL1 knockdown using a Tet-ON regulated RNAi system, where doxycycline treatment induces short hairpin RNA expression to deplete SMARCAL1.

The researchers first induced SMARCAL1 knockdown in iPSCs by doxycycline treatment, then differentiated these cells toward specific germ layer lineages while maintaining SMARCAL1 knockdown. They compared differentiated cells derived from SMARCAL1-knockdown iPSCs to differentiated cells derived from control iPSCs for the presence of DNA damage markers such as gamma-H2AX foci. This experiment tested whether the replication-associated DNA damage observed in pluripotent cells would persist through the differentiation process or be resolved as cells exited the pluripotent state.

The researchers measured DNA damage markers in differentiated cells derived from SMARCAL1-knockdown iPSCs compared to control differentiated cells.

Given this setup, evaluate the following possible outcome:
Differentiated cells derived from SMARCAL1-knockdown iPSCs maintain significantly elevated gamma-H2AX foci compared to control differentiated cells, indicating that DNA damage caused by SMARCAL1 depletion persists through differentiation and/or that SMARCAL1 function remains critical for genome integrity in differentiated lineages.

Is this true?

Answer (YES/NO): YES